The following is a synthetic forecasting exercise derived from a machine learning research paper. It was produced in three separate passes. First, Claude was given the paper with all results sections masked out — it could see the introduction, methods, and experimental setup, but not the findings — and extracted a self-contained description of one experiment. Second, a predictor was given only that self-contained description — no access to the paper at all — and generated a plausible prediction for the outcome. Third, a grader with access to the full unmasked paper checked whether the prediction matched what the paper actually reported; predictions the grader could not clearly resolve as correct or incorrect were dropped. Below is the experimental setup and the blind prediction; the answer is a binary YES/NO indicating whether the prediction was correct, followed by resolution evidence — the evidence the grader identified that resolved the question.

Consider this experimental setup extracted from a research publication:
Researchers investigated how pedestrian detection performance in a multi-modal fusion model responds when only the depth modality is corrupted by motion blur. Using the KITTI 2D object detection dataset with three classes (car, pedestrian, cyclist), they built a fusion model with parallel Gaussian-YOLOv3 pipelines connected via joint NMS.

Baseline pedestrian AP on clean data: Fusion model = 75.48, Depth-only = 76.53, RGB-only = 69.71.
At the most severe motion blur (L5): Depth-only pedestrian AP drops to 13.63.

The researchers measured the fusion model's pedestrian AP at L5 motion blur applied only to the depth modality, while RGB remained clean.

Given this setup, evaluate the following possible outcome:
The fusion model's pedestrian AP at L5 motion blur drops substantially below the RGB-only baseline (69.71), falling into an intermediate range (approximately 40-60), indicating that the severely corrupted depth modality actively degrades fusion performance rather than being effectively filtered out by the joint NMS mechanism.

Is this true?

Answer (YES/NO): NO